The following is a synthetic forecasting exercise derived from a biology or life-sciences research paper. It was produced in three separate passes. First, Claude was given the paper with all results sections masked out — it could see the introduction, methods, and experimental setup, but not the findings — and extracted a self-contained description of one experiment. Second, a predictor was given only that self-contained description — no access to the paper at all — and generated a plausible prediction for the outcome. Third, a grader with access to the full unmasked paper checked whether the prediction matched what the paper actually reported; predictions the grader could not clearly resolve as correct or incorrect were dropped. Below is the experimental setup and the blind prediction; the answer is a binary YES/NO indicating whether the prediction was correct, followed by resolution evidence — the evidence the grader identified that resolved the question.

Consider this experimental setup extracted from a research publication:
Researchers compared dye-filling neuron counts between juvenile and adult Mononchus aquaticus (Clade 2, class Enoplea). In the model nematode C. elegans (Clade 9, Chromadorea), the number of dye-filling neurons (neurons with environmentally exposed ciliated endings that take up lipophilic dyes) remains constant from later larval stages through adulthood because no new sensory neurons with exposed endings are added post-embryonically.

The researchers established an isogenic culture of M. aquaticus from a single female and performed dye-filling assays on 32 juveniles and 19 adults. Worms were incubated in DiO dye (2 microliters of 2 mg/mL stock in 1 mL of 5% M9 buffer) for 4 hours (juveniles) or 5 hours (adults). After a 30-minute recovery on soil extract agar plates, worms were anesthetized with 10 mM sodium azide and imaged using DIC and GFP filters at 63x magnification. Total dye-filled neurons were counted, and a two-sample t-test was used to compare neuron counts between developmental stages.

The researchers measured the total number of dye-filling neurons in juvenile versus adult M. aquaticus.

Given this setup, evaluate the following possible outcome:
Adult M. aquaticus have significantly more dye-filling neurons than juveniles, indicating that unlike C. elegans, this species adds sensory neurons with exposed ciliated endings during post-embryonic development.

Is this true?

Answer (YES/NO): YES